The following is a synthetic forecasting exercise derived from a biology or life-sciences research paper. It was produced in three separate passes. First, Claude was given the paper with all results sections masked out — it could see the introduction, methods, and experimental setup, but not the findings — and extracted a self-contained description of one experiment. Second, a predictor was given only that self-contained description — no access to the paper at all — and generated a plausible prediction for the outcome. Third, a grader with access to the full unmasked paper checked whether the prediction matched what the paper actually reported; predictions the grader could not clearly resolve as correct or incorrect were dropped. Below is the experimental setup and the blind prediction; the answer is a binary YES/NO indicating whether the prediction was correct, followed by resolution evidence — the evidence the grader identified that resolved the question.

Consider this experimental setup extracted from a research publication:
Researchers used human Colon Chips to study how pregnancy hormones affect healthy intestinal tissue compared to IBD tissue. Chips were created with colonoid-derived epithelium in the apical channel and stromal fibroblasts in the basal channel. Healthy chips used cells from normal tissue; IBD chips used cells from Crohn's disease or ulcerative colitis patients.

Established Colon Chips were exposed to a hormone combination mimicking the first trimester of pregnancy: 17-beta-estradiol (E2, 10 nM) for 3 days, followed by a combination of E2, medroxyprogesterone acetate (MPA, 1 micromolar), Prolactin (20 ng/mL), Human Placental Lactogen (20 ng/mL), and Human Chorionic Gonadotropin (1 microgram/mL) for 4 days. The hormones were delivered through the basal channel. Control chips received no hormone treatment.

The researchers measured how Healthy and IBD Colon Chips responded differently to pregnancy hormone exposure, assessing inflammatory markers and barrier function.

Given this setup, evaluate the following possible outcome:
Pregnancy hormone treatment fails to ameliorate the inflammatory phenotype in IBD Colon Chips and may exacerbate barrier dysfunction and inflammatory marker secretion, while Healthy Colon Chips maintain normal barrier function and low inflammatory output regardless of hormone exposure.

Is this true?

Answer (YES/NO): NO